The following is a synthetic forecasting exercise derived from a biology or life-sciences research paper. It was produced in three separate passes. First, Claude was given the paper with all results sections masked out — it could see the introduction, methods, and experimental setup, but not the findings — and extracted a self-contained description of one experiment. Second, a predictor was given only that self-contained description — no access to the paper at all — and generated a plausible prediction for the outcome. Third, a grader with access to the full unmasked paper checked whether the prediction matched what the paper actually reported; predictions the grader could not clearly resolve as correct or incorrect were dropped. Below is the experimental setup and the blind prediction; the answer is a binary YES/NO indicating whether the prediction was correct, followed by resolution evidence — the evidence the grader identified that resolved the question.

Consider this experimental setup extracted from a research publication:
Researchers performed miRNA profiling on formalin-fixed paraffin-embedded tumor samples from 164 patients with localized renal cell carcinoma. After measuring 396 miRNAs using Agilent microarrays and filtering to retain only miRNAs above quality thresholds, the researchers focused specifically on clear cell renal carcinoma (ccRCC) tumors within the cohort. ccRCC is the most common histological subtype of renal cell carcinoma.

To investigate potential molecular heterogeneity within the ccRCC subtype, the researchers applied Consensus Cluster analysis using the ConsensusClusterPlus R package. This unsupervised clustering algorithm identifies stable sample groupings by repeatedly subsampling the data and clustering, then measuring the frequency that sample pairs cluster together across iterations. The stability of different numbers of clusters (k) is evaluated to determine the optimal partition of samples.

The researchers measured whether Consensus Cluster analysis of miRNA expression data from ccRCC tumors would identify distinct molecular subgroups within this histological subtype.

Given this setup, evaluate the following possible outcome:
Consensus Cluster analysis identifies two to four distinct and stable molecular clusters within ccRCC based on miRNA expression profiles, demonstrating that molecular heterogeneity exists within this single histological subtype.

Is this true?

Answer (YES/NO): YES